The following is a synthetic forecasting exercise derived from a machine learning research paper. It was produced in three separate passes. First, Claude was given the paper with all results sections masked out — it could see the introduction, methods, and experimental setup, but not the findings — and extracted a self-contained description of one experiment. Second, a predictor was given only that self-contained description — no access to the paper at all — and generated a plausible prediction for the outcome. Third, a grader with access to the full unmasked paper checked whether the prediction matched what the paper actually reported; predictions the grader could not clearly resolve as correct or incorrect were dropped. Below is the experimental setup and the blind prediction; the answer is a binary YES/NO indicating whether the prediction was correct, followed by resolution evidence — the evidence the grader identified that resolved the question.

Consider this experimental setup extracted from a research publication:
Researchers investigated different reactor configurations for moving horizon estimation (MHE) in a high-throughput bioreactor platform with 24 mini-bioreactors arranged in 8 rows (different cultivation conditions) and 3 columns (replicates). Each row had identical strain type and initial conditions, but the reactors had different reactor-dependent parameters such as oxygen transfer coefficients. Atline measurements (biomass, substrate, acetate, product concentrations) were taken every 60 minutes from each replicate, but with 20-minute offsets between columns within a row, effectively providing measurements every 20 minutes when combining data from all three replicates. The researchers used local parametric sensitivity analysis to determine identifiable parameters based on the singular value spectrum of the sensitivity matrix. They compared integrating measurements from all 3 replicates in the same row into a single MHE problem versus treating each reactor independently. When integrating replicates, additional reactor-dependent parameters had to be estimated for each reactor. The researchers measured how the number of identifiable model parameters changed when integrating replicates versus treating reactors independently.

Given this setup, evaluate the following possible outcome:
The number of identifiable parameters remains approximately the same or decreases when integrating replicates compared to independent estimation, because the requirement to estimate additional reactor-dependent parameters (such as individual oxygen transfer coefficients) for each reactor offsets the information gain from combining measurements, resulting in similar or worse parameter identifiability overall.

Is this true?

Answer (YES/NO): NO